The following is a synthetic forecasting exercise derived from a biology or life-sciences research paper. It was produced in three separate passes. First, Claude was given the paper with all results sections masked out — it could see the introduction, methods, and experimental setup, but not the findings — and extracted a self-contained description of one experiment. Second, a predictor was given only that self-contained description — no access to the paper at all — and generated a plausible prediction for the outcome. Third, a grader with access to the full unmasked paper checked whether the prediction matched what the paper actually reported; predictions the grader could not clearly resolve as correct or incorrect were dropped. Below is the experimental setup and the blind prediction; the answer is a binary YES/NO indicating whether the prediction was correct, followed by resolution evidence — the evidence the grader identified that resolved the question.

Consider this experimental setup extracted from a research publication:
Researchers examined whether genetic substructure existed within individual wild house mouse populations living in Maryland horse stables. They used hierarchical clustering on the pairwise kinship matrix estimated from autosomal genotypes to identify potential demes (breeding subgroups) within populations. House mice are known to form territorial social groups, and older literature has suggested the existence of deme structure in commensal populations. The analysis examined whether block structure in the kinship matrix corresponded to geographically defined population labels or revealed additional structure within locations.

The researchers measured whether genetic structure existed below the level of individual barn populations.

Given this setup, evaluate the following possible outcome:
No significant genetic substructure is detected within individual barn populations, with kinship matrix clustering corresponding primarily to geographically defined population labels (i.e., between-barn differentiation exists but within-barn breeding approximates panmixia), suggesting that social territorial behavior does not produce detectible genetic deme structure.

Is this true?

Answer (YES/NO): NO